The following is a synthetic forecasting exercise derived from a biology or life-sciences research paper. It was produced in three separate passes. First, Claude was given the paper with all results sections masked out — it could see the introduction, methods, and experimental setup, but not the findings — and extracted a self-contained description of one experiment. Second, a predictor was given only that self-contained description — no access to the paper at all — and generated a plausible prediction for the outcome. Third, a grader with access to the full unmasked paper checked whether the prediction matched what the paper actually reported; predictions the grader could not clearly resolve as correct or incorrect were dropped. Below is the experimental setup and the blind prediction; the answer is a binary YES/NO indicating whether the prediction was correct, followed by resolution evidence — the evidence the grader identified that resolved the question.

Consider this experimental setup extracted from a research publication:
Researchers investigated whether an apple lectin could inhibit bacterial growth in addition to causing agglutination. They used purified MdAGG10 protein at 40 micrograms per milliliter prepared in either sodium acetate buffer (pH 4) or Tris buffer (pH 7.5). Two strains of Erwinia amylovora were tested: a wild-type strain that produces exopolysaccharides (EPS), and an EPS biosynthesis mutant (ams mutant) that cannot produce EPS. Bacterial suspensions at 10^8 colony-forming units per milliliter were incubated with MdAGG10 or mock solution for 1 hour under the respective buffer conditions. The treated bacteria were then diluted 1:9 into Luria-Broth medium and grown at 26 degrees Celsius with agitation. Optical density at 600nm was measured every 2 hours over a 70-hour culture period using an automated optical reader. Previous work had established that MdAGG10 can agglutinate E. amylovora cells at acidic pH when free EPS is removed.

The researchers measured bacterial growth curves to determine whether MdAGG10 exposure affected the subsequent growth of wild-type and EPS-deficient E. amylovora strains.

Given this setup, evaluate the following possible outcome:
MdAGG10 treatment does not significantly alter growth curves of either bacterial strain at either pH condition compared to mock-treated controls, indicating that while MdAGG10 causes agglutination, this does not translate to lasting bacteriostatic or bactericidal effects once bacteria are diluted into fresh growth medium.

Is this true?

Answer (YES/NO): YES